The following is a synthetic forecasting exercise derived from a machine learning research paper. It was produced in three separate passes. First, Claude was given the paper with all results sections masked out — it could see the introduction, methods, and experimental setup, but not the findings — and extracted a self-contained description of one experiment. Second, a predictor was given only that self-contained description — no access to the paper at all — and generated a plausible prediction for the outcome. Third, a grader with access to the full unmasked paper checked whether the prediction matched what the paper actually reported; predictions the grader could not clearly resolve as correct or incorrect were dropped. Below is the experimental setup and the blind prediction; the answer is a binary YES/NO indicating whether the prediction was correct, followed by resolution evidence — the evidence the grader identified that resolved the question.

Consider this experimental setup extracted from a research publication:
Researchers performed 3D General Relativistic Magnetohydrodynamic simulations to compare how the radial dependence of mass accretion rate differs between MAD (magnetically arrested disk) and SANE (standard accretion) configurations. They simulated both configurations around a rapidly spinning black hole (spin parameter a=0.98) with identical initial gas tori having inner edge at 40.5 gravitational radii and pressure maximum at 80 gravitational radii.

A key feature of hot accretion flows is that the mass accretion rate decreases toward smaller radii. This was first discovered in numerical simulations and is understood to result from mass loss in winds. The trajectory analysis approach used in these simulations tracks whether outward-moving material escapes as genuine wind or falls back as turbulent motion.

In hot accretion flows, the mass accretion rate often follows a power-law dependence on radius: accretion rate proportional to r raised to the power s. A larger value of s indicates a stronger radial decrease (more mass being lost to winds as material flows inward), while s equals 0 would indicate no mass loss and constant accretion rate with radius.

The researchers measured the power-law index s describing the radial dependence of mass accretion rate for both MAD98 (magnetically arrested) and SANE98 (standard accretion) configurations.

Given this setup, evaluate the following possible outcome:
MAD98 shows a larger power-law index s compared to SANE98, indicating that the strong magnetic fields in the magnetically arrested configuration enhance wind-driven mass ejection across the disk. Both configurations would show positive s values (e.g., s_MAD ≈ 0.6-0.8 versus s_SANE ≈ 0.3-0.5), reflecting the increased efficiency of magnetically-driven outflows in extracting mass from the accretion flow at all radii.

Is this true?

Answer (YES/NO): NO